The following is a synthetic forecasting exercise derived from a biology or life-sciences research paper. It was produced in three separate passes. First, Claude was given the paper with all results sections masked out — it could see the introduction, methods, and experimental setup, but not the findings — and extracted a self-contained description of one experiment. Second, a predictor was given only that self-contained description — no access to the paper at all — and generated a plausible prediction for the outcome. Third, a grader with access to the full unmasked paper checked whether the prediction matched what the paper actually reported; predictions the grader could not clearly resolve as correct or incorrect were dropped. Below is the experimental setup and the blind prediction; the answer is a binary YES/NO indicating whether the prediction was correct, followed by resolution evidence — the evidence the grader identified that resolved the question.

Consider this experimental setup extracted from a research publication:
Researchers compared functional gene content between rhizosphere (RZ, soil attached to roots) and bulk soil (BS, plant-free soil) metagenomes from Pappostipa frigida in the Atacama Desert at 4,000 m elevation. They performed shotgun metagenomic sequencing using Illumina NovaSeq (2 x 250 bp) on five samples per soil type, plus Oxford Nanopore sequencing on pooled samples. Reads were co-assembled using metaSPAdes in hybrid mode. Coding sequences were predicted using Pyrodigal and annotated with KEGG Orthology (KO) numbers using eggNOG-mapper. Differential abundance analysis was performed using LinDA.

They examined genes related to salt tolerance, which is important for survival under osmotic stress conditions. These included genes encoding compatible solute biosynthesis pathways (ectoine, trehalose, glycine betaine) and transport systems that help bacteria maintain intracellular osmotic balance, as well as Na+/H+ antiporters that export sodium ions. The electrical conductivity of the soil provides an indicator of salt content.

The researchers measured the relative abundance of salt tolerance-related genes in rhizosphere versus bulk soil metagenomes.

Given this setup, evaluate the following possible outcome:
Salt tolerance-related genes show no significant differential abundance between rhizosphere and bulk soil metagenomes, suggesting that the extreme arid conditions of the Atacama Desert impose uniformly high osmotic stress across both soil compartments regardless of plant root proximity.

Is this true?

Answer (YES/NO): NO